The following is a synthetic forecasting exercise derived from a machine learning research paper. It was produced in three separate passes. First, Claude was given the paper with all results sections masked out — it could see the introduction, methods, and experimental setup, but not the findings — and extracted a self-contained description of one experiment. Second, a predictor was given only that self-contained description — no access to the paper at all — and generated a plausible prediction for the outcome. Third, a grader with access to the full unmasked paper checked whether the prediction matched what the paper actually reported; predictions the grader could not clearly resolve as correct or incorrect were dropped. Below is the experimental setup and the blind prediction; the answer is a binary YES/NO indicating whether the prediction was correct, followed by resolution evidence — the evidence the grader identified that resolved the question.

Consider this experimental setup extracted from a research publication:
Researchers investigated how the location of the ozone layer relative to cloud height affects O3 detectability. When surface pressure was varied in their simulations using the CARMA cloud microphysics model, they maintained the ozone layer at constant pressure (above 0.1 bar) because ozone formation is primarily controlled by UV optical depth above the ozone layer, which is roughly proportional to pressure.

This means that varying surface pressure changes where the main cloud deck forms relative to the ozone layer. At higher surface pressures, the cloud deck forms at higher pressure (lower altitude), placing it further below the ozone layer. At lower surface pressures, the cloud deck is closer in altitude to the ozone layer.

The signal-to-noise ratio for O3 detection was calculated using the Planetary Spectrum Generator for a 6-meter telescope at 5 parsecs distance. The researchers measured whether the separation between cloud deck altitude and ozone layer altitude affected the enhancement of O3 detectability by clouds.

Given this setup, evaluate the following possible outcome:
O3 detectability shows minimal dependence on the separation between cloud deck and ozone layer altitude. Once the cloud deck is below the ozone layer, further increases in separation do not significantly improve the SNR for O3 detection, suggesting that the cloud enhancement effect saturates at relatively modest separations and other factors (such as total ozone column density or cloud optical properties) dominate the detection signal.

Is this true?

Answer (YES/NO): NO